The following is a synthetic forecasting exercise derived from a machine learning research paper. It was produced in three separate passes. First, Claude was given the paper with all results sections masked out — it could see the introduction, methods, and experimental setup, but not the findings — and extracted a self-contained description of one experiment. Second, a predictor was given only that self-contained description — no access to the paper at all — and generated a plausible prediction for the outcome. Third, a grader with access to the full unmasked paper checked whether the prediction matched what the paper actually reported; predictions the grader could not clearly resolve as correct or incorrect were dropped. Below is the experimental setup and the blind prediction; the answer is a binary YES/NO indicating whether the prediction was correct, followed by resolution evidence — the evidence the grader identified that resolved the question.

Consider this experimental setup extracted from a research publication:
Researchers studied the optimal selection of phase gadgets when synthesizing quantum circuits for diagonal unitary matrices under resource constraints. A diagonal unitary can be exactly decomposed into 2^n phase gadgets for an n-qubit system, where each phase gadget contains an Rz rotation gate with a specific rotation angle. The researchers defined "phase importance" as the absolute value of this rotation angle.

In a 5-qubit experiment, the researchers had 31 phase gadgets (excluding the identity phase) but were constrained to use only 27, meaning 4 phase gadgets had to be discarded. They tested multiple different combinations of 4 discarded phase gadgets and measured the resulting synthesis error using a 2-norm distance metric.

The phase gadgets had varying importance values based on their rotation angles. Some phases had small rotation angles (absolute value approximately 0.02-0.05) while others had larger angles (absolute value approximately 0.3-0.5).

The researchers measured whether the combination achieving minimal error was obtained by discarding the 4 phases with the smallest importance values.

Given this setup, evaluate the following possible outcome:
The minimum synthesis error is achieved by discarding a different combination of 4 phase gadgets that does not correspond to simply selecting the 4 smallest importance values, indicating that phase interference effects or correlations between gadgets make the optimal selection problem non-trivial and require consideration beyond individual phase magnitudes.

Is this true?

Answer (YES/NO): NO